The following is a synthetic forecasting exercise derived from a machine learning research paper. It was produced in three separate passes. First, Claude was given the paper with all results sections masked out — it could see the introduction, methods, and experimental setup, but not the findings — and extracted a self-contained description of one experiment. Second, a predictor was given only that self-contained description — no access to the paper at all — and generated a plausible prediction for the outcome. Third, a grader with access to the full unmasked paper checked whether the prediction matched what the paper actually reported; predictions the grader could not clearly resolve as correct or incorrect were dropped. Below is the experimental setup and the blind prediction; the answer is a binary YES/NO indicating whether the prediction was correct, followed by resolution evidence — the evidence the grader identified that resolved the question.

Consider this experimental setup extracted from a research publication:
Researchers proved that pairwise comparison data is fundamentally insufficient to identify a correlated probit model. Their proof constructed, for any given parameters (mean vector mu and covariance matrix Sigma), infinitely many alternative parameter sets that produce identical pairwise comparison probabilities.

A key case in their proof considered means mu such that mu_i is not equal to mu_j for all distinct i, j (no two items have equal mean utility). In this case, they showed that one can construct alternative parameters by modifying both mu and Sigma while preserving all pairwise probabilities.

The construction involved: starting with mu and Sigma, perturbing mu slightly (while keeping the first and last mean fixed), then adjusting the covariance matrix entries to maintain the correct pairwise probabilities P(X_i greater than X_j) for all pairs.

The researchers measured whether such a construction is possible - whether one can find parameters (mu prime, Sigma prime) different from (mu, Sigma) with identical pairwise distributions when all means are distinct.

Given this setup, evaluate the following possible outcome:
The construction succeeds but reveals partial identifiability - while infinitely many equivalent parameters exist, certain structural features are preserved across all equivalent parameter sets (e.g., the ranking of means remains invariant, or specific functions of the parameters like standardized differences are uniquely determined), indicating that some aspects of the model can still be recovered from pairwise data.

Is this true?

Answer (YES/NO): NO